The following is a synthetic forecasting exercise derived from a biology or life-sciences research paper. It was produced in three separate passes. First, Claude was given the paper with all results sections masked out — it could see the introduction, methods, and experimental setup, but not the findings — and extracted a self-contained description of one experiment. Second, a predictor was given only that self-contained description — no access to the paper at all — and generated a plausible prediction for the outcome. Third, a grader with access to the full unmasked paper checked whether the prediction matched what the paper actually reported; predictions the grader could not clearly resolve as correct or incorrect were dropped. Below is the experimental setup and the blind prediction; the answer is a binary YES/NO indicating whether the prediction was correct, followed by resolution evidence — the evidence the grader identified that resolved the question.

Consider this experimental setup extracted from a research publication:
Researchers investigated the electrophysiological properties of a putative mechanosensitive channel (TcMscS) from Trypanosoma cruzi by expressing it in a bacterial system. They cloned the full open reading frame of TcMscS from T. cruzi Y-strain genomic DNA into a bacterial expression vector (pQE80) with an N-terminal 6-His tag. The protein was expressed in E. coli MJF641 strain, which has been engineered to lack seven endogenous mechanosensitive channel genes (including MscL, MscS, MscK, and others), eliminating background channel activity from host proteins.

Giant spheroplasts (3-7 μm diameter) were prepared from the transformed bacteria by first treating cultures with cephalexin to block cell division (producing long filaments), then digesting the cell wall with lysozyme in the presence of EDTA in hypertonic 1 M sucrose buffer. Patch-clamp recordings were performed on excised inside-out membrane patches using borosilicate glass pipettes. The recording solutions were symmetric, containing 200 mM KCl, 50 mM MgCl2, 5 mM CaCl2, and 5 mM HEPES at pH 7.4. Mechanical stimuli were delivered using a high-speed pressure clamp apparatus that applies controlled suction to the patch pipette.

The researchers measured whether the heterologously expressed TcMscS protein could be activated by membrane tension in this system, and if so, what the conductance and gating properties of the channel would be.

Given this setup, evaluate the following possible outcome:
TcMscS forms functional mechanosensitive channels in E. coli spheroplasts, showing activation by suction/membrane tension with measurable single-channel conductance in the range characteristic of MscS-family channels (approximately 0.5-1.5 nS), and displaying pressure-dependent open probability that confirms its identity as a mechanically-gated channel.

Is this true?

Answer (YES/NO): NO